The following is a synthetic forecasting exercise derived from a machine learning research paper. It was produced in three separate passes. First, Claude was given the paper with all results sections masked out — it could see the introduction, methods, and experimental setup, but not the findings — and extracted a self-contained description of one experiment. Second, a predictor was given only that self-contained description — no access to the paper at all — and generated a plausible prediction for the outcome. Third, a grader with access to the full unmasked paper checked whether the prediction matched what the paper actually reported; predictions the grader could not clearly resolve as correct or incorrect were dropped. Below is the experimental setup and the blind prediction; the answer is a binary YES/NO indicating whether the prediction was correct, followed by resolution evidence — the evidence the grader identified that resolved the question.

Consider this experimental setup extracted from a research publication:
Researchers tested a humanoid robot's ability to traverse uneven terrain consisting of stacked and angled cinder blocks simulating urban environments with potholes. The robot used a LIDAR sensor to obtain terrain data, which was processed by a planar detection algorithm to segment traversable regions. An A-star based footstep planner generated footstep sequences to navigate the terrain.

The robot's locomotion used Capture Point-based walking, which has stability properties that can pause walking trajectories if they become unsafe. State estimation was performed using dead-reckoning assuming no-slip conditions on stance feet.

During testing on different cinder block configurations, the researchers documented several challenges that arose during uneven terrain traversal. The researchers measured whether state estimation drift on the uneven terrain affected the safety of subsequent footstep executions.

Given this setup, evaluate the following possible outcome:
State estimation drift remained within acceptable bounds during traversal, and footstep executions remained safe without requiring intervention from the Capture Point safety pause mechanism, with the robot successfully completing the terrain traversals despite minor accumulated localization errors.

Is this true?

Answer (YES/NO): NO